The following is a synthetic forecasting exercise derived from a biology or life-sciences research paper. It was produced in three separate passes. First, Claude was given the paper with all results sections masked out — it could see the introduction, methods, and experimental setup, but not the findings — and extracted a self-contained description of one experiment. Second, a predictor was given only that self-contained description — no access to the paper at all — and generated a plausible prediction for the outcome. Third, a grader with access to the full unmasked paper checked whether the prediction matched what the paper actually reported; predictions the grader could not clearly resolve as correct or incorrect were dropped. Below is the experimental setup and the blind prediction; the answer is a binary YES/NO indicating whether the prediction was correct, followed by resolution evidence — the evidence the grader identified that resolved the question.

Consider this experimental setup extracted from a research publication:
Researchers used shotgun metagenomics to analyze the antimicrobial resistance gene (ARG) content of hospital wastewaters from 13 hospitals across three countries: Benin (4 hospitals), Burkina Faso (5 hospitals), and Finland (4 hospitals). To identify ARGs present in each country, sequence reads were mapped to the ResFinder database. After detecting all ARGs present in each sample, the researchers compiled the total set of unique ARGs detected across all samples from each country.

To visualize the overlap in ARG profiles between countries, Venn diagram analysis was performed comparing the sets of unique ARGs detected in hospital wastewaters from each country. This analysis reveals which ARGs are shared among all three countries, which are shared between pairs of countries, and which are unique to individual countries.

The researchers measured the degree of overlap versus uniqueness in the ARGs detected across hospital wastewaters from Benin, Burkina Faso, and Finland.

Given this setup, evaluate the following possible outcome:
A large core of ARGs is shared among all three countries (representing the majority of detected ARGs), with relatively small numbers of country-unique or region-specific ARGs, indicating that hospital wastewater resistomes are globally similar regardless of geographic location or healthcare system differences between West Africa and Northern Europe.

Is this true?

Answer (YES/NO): NO